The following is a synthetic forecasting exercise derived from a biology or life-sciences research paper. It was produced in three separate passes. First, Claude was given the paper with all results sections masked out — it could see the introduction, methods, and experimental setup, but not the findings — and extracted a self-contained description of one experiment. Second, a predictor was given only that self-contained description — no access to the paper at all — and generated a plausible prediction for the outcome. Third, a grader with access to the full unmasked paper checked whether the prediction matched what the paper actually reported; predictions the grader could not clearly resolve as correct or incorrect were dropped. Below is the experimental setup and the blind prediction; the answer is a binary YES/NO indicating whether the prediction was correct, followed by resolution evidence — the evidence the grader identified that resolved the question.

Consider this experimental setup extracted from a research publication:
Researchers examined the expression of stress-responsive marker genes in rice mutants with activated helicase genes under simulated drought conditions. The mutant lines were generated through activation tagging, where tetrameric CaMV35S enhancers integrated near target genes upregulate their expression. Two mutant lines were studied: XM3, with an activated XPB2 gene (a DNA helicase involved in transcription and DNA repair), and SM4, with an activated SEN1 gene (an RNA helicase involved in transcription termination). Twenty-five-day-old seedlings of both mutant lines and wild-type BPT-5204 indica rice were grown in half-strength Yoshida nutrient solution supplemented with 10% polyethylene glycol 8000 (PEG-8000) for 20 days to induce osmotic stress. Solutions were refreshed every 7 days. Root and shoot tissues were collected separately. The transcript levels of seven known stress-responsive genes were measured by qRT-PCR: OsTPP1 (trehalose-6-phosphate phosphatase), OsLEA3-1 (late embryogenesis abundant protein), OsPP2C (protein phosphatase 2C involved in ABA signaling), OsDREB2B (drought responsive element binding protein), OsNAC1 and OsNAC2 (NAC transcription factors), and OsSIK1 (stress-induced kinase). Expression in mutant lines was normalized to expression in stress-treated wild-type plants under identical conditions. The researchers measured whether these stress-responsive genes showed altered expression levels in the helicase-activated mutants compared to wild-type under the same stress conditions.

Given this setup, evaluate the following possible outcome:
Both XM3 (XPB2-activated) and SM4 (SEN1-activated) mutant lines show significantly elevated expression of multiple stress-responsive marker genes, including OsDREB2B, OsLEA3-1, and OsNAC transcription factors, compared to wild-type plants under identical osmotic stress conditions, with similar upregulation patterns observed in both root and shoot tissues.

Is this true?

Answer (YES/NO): NO